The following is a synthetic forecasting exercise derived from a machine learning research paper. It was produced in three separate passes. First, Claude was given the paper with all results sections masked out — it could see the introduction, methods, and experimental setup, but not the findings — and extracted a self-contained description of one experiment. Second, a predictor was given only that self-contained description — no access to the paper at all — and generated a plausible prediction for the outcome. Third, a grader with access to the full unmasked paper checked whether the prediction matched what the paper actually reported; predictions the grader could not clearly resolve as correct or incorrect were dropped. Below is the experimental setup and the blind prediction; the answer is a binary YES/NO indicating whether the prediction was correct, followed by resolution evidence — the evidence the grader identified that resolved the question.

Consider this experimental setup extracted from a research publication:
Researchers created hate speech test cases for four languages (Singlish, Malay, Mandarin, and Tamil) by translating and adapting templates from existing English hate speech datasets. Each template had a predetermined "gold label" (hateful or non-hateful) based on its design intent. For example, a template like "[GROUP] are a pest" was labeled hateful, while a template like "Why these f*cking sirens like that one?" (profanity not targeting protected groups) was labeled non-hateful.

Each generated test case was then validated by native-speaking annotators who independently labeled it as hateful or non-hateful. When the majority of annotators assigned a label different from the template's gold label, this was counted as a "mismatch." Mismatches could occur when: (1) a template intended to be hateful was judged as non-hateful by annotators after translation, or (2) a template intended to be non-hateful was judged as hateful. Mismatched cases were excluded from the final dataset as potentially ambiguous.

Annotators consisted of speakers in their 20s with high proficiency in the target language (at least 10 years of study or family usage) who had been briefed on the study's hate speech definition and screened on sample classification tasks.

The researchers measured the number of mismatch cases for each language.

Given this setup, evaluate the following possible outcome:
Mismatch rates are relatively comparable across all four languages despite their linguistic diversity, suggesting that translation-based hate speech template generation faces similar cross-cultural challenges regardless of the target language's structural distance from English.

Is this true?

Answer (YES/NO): NO